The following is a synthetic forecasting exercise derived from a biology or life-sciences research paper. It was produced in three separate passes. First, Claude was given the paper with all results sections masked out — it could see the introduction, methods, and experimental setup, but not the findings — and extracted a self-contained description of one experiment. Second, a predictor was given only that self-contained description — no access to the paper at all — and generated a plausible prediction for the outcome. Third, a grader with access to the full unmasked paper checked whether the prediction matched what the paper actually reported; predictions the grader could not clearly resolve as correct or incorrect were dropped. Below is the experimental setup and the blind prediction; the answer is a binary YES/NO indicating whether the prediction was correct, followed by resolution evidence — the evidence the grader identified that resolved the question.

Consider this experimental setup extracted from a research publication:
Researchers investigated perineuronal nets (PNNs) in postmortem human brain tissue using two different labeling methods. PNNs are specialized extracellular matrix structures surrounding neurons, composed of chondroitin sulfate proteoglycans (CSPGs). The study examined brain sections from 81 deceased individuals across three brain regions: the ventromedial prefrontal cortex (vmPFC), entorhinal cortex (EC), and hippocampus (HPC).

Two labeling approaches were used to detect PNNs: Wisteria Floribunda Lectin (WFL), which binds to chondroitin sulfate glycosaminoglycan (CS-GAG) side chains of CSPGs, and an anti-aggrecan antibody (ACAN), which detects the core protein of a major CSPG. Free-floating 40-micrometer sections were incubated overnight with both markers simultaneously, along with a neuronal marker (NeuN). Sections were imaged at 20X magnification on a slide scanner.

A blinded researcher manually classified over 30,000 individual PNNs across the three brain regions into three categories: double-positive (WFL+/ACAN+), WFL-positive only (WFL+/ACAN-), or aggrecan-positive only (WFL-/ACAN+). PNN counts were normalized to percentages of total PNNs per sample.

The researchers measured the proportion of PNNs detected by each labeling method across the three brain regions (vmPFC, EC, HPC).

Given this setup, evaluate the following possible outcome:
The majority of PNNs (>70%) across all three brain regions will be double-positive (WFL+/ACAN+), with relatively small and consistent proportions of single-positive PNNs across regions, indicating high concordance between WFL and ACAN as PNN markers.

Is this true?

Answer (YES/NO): NO